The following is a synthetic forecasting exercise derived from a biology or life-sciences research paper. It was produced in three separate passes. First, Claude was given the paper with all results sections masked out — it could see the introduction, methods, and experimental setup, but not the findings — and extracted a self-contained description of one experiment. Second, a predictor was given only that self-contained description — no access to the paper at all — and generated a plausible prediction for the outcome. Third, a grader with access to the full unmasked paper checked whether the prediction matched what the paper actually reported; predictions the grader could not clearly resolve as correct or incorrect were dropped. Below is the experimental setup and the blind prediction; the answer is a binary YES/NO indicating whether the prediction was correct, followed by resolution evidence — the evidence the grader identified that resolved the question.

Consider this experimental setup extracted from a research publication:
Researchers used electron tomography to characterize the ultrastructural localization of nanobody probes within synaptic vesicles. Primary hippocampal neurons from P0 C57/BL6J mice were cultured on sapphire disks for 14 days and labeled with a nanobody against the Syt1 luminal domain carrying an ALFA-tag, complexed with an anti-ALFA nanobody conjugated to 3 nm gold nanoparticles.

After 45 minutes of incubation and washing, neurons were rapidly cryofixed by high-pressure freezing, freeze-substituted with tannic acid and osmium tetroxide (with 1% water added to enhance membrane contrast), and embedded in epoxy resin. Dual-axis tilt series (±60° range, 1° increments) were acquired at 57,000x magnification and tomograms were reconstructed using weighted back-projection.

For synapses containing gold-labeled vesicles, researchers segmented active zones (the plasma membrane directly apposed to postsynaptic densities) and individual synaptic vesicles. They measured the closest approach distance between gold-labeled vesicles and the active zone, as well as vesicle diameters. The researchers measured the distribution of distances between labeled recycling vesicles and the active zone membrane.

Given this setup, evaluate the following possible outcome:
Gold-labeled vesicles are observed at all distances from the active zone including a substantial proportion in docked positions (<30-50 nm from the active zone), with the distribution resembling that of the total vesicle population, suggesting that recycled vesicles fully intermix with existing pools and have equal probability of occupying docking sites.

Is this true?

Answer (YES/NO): NO